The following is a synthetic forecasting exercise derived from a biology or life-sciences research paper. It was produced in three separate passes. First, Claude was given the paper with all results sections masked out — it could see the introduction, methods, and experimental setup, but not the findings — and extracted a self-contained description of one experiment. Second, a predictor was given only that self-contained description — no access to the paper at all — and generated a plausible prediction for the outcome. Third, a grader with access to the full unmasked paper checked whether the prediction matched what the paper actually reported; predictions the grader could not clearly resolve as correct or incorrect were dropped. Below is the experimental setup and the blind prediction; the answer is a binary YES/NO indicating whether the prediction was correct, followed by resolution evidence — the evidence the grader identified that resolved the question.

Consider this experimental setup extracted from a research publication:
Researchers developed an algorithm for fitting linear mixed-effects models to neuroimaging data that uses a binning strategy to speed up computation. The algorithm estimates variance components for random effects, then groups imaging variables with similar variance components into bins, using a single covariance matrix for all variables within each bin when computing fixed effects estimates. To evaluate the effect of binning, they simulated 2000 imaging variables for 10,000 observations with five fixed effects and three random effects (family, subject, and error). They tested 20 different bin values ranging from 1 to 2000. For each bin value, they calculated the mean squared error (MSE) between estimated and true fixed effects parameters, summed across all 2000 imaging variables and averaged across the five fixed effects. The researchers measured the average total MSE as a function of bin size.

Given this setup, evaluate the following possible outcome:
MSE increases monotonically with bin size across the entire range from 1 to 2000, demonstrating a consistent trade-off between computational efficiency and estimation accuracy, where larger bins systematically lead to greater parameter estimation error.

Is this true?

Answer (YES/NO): NO